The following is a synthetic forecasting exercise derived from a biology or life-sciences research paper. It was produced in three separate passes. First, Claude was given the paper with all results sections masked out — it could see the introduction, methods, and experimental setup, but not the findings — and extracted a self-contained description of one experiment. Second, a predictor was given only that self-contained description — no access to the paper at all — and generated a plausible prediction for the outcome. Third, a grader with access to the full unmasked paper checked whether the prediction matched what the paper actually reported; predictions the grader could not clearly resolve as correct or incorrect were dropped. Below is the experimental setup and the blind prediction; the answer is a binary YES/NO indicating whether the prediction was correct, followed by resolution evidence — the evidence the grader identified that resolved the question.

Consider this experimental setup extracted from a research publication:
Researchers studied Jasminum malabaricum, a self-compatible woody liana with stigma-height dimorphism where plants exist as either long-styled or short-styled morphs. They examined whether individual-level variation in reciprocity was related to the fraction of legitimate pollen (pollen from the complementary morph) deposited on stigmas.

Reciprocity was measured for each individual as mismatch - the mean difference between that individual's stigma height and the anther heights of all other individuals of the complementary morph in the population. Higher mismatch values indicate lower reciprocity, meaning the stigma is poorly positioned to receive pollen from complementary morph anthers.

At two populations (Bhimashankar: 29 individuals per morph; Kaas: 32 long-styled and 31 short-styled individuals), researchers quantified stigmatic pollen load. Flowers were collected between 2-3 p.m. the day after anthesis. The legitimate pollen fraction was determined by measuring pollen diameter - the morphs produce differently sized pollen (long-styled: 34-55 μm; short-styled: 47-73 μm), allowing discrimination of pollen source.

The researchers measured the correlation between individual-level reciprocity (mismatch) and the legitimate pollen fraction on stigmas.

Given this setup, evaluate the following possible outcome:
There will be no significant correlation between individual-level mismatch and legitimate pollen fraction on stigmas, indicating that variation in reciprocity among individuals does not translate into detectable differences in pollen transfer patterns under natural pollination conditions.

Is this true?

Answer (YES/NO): YES